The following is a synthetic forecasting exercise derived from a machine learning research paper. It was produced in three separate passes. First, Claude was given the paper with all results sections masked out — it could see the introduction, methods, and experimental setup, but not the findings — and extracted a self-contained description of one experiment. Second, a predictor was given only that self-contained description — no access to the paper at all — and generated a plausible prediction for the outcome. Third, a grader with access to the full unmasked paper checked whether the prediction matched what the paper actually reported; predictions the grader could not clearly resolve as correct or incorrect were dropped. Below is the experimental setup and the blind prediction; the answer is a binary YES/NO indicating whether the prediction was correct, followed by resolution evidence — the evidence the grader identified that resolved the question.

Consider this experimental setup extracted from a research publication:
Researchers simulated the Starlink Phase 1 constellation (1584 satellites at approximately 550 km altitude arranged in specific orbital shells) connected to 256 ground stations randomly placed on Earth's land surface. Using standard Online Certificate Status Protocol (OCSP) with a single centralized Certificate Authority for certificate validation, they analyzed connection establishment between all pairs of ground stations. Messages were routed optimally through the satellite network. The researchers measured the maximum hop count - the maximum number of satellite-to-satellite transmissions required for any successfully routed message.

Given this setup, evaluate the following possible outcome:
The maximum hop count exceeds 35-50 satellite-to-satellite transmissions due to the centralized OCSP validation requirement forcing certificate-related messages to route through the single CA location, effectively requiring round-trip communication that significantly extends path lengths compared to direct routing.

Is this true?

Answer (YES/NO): YES